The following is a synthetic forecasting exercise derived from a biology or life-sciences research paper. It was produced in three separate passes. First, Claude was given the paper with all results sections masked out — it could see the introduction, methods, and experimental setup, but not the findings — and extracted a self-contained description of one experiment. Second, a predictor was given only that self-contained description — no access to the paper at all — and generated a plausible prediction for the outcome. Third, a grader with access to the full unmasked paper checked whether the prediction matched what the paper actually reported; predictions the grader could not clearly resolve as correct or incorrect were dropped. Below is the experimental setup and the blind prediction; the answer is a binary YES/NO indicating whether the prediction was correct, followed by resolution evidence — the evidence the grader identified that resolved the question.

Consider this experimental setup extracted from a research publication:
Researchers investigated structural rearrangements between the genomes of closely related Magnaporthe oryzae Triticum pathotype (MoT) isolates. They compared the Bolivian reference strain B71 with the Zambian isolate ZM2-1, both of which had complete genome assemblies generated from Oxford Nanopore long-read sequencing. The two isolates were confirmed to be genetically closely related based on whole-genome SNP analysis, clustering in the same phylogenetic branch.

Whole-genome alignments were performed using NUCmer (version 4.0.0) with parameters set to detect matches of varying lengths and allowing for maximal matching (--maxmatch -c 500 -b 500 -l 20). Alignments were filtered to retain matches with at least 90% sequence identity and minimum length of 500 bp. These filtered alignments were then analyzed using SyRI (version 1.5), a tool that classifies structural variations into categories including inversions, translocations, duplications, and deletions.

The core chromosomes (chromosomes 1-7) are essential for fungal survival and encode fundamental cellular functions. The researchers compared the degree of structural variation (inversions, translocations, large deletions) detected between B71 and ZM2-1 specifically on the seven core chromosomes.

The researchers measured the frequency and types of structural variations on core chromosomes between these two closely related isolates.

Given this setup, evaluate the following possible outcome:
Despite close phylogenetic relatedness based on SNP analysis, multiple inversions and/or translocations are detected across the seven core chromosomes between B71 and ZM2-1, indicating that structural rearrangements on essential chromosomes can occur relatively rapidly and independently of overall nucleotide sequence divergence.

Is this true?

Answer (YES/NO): NO